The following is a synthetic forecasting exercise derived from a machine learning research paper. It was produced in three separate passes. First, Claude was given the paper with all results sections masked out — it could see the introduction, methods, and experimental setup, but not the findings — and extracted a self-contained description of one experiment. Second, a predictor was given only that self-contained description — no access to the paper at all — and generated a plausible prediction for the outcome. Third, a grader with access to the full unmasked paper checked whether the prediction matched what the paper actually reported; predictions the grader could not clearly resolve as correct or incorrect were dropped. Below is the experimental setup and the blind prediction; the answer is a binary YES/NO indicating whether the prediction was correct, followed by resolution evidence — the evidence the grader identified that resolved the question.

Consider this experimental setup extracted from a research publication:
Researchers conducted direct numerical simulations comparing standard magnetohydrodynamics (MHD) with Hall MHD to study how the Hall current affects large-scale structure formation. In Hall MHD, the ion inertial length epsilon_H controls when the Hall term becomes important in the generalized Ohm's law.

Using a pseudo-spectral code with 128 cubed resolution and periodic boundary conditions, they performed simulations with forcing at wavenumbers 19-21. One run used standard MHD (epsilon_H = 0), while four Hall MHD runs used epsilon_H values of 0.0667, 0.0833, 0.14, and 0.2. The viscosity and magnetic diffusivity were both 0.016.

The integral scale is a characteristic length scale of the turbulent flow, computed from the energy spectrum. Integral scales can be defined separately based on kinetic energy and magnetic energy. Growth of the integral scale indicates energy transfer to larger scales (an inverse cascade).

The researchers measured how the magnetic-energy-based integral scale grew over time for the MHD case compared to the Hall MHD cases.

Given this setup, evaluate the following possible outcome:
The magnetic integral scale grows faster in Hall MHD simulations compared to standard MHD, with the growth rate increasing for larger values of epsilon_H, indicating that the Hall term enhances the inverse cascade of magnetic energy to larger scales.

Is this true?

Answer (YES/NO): NO